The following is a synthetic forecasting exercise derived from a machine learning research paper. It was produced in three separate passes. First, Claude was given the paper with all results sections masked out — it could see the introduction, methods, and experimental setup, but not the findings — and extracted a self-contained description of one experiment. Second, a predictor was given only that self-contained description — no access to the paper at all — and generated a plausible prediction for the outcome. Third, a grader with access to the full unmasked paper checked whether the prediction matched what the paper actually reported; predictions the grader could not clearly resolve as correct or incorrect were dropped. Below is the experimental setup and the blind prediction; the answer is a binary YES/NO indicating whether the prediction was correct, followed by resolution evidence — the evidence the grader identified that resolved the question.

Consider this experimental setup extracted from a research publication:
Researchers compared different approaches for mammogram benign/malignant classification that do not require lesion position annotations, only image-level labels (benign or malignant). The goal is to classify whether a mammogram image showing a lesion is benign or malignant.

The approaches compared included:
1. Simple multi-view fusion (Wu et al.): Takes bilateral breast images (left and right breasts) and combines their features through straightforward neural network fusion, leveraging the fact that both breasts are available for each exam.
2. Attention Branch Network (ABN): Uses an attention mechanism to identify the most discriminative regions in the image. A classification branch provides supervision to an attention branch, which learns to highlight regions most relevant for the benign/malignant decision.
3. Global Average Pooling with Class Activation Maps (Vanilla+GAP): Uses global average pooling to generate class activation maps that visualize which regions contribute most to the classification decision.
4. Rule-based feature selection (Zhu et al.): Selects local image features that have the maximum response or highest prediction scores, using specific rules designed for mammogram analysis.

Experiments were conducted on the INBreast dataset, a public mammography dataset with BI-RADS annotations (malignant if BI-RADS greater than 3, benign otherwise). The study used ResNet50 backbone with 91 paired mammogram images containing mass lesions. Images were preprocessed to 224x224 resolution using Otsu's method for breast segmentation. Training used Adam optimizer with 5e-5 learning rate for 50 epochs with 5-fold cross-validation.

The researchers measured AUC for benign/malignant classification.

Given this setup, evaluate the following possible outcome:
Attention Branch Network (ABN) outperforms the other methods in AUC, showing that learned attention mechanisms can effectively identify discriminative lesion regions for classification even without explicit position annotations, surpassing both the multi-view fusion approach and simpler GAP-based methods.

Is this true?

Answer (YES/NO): NO